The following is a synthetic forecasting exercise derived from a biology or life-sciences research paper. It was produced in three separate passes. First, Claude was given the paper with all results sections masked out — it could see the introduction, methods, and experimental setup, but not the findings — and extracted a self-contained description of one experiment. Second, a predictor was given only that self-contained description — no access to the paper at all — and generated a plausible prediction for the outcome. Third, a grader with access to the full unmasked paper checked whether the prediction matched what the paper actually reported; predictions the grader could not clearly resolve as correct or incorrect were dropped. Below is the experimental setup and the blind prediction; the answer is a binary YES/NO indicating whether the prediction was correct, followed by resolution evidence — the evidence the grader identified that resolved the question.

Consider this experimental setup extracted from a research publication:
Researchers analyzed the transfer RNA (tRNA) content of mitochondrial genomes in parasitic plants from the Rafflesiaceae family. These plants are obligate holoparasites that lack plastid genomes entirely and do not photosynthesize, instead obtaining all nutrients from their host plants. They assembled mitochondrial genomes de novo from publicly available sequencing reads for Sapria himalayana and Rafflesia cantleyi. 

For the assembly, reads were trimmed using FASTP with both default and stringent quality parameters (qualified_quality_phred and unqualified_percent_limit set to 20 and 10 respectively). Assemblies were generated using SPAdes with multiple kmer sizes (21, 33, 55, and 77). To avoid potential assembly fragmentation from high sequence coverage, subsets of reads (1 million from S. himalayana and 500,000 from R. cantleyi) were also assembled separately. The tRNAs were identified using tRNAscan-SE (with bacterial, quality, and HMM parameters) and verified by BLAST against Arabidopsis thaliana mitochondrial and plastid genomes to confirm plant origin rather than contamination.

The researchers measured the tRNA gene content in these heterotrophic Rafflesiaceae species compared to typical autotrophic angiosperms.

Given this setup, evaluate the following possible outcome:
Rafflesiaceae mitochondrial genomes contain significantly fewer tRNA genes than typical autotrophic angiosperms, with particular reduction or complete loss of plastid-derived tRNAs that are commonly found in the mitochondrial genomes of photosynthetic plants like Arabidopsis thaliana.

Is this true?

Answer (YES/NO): NO